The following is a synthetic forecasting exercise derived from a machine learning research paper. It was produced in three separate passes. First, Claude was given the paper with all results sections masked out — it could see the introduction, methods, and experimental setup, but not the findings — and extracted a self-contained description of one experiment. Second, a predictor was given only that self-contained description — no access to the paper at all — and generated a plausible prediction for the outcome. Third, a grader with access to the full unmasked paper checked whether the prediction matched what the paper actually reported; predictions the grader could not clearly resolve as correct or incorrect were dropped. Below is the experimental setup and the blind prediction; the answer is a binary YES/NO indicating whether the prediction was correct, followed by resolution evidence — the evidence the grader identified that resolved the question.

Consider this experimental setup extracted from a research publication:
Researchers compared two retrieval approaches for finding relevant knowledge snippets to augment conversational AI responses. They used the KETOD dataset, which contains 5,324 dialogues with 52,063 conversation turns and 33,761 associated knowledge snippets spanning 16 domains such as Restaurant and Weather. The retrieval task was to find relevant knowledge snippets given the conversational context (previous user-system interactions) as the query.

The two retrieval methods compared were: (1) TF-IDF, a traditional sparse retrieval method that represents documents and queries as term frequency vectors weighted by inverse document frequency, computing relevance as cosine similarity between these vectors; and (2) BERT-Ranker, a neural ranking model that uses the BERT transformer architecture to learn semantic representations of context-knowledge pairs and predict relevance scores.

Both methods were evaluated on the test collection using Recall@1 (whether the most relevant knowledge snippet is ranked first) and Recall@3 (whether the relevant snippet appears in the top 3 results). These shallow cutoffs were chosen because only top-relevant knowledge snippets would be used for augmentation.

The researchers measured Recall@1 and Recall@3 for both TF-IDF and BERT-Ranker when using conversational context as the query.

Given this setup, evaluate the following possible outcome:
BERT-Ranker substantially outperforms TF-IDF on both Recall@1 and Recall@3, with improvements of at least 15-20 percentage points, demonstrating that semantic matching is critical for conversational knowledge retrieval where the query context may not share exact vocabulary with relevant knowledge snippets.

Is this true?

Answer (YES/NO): YES